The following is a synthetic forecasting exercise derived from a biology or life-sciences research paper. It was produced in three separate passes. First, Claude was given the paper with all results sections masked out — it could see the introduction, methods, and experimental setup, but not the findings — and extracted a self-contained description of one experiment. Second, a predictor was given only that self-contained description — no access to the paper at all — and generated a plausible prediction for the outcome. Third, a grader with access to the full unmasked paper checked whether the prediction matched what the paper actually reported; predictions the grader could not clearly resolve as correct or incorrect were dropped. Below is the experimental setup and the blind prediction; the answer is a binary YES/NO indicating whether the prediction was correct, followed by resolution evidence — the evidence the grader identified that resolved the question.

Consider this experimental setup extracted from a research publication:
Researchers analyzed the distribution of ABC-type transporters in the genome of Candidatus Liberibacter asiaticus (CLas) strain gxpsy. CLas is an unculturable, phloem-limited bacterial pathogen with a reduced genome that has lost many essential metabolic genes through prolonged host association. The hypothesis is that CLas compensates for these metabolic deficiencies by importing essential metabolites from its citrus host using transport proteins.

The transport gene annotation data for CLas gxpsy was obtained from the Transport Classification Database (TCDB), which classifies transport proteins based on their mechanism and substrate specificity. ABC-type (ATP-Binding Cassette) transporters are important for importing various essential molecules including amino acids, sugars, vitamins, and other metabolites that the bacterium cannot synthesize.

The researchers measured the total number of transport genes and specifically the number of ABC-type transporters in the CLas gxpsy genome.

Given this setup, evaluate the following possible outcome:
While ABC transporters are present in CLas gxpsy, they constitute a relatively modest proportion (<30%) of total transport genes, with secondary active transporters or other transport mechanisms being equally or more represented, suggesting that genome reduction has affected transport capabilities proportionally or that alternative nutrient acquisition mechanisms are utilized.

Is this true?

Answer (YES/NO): YES